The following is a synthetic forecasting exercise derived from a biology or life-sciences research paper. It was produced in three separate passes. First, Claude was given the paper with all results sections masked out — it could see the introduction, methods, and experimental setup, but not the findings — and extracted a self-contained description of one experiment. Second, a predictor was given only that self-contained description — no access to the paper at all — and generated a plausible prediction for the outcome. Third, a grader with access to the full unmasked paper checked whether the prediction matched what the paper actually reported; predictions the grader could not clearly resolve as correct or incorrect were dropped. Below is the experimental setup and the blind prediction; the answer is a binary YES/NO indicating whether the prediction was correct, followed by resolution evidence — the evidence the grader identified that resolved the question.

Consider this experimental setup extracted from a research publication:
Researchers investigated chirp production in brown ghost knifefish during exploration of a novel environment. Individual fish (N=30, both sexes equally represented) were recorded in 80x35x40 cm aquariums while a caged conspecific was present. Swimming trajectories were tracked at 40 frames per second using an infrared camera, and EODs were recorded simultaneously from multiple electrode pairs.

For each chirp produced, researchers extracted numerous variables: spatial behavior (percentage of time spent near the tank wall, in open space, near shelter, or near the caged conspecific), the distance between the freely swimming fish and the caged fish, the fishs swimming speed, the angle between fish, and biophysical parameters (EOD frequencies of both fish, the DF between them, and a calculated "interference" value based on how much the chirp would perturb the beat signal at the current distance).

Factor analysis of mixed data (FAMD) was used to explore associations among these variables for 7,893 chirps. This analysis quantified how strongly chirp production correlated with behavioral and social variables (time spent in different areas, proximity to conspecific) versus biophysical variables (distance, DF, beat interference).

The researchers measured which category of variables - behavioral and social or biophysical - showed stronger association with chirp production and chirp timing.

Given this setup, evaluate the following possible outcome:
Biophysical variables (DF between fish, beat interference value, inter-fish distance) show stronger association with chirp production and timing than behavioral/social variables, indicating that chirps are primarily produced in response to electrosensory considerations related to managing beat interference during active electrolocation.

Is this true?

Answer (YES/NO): YES